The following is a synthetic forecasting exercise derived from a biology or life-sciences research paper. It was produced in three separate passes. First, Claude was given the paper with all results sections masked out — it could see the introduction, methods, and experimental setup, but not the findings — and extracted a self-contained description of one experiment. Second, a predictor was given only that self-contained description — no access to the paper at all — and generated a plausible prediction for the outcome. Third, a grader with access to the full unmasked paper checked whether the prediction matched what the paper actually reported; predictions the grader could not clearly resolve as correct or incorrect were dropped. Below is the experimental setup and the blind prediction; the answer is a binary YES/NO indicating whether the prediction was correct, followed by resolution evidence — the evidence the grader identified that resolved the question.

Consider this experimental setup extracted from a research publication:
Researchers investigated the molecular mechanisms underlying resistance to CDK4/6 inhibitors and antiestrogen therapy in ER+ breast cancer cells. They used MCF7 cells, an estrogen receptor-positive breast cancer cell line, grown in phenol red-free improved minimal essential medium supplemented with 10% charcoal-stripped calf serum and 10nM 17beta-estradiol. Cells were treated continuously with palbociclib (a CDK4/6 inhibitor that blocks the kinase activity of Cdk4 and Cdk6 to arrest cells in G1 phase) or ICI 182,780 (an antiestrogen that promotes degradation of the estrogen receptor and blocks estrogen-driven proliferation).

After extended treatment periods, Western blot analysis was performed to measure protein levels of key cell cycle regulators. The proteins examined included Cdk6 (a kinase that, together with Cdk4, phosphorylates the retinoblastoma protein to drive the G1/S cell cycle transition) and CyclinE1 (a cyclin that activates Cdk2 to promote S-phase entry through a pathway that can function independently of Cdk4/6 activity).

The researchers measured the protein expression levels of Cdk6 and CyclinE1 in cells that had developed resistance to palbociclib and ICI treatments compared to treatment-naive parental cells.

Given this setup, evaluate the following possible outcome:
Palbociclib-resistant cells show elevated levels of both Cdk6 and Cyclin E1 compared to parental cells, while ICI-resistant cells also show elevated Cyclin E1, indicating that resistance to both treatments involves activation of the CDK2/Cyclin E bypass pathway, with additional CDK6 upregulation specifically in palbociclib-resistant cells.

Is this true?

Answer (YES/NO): NO